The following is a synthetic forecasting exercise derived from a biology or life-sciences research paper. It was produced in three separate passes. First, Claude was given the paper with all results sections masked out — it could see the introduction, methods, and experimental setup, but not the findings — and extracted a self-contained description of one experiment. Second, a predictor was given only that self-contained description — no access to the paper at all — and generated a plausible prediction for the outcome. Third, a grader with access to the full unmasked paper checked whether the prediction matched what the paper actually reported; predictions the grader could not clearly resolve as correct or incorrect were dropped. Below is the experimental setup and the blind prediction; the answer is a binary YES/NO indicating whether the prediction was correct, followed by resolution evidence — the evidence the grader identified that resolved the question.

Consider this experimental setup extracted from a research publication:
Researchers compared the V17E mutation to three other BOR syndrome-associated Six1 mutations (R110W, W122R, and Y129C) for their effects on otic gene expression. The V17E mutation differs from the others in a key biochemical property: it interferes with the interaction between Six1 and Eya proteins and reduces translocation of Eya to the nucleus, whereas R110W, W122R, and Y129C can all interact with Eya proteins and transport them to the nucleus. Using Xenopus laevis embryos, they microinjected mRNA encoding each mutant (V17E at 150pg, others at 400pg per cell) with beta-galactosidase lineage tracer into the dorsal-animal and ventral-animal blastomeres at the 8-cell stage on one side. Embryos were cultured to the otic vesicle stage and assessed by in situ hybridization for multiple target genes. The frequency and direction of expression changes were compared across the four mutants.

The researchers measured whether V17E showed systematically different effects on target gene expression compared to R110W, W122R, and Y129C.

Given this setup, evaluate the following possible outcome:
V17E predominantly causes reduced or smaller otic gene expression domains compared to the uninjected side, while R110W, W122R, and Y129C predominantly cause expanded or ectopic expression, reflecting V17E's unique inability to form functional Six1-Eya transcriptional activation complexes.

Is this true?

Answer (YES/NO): NO